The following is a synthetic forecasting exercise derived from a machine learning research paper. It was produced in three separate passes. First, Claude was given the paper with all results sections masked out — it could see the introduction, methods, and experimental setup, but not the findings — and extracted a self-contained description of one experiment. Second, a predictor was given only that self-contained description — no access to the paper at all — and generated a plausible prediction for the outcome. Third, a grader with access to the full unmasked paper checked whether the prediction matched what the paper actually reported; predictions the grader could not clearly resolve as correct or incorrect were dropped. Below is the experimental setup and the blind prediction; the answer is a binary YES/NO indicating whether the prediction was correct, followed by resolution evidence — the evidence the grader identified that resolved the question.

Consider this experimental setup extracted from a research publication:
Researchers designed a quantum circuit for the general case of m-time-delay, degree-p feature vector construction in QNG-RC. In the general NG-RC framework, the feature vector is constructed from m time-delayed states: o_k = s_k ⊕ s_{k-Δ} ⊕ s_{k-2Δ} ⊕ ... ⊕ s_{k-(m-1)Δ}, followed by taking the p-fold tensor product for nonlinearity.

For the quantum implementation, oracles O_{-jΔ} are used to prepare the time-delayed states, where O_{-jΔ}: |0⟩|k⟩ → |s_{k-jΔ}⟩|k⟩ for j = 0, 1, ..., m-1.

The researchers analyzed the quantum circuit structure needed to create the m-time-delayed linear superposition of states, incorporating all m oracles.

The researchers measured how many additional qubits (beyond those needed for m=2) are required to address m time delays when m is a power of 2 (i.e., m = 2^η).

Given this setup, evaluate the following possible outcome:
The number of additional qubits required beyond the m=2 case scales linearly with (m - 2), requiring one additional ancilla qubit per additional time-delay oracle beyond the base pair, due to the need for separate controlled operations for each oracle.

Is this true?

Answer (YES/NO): NO